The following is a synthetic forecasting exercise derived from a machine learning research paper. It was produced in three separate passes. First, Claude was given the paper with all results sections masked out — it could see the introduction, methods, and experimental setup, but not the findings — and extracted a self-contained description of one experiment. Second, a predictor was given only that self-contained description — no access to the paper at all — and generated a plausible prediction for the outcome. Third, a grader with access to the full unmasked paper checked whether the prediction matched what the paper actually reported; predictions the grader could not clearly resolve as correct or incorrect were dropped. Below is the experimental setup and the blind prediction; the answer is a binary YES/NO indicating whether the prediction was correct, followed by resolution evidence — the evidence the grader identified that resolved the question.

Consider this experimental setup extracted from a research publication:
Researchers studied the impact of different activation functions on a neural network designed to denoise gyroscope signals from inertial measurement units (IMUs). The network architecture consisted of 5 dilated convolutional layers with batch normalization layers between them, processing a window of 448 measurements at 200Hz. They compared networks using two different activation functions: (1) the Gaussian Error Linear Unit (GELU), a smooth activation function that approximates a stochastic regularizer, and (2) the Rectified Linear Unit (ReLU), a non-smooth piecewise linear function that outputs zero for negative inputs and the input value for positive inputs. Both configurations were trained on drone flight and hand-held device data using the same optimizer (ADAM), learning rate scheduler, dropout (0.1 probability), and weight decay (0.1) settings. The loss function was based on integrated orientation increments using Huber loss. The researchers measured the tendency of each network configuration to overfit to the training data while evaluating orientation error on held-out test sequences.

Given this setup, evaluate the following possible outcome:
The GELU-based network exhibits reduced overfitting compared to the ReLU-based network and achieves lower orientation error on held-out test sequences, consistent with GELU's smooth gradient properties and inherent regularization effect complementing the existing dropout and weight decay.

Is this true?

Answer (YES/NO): YES